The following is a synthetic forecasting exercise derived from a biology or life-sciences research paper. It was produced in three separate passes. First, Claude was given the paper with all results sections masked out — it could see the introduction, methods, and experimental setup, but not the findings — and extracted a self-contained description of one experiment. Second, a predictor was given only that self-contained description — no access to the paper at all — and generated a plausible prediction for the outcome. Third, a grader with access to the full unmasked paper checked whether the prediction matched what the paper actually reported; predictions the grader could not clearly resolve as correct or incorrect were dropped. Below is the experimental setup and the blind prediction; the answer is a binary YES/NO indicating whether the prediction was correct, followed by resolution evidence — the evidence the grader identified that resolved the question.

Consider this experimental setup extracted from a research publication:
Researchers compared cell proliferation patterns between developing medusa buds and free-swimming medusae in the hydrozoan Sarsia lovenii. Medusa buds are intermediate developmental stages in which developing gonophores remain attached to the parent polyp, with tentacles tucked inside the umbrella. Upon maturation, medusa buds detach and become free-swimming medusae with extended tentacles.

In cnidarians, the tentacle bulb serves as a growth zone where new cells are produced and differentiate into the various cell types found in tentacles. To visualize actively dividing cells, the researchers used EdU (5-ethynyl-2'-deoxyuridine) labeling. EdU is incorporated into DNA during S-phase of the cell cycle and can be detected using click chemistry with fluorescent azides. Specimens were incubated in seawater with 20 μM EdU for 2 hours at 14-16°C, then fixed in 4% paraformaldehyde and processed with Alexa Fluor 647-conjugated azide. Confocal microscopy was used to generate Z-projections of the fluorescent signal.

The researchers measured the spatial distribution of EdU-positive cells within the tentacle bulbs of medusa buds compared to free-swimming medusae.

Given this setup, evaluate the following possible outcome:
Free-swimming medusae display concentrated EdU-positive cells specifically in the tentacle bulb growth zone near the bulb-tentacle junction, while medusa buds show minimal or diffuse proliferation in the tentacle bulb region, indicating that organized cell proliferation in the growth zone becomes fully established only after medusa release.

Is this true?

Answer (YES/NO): NO